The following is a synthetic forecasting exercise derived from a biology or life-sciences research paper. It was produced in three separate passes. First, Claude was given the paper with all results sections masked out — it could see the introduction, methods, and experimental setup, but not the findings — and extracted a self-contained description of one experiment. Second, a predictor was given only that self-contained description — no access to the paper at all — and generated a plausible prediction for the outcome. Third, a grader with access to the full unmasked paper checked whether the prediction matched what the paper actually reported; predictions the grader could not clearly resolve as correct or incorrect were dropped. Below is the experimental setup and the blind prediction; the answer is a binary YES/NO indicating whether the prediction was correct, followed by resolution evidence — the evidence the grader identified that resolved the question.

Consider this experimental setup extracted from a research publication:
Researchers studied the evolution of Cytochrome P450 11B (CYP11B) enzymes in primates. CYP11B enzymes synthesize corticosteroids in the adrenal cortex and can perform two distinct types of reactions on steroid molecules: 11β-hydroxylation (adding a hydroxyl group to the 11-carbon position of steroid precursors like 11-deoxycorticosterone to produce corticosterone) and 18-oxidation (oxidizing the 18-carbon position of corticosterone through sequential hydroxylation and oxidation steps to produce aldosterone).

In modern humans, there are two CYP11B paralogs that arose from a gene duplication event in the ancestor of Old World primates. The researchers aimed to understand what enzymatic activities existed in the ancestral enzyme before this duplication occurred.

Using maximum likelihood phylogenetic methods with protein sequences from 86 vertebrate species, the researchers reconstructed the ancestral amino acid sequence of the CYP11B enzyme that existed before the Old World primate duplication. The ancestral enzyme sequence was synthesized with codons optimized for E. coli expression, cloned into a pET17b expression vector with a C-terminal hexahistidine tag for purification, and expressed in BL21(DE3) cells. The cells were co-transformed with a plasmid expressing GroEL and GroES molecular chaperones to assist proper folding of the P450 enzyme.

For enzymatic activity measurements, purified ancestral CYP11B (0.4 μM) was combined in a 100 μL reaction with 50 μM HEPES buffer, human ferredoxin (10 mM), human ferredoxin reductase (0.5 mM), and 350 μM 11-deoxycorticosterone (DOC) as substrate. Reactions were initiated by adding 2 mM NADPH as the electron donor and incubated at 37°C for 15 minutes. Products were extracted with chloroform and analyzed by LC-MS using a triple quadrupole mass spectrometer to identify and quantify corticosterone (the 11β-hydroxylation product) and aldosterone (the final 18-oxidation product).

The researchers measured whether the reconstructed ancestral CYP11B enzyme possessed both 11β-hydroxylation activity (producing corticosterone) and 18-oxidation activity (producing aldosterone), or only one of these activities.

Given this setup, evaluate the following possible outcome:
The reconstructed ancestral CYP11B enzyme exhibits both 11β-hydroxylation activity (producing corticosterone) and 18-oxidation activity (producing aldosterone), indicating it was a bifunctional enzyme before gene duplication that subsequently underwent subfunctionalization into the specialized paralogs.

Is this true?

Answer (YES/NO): NO